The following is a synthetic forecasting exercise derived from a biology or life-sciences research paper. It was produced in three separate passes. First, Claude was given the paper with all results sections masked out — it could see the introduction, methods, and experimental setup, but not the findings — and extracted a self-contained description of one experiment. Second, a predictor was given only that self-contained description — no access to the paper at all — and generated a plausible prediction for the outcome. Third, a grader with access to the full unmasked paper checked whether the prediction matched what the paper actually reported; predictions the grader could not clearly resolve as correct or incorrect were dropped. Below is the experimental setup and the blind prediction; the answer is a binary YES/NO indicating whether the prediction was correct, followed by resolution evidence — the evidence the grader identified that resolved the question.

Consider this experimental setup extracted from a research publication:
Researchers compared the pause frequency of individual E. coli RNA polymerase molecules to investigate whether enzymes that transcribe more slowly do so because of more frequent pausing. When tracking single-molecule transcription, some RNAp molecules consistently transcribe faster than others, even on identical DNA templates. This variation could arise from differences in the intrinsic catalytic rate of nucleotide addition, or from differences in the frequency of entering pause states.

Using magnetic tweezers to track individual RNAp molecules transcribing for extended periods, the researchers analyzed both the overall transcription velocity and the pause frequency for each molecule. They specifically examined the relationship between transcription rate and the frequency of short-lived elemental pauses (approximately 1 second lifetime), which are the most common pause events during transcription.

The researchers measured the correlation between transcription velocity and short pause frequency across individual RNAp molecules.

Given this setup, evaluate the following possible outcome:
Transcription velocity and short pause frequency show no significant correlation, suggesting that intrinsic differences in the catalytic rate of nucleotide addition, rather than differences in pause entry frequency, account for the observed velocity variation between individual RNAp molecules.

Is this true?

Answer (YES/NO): NO